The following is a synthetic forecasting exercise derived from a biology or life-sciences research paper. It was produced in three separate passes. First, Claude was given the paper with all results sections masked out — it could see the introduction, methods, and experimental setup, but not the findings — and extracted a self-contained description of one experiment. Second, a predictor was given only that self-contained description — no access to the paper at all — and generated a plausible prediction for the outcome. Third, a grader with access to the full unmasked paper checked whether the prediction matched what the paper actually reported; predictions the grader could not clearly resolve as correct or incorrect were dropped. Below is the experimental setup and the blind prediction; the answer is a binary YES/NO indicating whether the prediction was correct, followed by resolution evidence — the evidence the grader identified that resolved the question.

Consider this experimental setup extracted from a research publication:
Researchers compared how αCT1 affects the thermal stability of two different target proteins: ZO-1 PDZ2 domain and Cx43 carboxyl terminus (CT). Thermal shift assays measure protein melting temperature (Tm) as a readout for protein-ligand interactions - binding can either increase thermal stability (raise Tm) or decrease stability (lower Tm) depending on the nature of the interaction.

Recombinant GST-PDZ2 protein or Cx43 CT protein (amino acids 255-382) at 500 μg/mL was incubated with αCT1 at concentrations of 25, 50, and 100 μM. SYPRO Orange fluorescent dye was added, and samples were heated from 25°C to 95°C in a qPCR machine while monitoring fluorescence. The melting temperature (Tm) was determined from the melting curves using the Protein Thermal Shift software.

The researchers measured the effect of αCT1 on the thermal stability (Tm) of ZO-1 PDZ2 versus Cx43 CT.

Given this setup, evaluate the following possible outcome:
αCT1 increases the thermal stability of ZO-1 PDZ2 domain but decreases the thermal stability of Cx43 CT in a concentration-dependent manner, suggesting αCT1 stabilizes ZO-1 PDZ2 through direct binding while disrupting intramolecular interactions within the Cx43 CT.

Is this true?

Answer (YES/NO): YES